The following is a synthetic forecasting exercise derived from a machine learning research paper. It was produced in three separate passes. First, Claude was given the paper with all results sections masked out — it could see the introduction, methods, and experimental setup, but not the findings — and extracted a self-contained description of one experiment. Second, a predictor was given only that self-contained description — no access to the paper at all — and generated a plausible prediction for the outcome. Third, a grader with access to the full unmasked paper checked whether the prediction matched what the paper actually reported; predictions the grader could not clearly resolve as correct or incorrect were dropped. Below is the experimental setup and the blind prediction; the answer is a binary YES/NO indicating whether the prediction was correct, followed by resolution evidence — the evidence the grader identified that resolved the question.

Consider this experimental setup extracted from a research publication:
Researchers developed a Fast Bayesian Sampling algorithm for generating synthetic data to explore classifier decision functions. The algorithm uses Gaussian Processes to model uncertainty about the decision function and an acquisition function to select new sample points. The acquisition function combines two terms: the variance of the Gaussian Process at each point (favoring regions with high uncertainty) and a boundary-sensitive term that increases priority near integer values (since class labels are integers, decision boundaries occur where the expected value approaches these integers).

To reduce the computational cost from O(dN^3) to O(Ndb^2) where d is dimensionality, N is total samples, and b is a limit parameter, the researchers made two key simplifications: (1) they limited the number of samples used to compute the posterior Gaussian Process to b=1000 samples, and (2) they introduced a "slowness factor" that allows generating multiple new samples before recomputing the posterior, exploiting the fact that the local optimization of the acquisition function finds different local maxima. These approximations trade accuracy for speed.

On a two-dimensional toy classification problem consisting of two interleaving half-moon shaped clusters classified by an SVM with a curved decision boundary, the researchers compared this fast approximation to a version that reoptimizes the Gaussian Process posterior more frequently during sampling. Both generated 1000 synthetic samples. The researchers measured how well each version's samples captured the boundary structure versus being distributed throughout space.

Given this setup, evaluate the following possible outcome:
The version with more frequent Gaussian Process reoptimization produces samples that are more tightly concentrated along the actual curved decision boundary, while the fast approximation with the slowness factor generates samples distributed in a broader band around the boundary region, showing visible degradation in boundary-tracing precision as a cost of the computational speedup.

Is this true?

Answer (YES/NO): NO